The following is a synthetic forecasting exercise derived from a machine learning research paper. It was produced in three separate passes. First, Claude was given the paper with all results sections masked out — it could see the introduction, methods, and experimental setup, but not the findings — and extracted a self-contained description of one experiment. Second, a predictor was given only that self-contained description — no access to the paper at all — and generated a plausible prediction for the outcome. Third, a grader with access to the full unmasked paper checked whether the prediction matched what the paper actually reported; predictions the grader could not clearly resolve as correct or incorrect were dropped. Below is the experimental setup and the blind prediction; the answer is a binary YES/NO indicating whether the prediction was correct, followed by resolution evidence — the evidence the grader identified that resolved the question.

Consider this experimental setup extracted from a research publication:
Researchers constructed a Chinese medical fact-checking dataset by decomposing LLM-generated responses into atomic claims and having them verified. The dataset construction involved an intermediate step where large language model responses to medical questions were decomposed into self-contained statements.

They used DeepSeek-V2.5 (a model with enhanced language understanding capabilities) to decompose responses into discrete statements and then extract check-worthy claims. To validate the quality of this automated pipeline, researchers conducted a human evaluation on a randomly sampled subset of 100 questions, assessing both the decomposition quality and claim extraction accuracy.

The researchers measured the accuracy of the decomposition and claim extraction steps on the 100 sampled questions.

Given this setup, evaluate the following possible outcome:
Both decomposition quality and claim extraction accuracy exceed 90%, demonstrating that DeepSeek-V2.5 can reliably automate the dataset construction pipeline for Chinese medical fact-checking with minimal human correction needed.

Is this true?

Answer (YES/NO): YES